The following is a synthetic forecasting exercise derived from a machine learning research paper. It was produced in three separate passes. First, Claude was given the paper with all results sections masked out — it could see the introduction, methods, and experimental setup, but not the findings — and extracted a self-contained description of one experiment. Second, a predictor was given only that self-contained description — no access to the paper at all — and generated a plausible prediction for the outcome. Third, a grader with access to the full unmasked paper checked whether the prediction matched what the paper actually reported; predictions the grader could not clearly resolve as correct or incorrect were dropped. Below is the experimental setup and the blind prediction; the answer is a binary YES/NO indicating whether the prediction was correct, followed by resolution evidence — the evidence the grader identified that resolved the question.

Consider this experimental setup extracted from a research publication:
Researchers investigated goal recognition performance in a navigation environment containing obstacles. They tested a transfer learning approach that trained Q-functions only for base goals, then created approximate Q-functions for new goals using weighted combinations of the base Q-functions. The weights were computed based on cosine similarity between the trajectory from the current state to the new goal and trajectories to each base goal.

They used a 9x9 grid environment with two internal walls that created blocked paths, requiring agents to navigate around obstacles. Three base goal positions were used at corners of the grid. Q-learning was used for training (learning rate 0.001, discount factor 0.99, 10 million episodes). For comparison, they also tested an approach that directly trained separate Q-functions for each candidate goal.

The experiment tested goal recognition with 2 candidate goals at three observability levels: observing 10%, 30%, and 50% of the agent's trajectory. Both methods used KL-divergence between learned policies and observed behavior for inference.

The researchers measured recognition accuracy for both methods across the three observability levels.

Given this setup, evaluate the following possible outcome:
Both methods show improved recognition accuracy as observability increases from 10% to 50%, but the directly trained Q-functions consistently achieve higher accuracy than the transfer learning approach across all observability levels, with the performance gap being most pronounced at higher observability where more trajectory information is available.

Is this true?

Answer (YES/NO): NO